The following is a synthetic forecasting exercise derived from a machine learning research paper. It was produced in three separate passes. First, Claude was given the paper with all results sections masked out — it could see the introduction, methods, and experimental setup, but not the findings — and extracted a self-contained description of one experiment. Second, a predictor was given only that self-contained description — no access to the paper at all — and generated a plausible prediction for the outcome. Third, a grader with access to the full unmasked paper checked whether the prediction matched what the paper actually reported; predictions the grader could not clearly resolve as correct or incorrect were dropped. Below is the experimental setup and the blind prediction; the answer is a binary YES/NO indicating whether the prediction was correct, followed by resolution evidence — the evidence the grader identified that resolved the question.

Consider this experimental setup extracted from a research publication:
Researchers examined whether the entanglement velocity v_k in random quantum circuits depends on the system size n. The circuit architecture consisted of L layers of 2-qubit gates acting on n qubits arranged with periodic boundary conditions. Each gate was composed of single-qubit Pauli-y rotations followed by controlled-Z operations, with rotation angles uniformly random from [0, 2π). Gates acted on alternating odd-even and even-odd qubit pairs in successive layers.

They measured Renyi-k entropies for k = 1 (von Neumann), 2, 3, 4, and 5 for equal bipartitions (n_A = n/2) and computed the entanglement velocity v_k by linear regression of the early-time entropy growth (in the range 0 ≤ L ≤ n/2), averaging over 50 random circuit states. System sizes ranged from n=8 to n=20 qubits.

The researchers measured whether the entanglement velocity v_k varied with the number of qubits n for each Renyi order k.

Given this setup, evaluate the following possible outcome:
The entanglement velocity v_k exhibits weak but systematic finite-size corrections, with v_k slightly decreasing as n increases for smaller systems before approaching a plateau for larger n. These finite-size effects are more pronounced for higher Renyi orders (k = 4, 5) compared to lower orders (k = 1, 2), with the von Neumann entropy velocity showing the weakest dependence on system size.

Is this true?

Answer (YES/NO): NO